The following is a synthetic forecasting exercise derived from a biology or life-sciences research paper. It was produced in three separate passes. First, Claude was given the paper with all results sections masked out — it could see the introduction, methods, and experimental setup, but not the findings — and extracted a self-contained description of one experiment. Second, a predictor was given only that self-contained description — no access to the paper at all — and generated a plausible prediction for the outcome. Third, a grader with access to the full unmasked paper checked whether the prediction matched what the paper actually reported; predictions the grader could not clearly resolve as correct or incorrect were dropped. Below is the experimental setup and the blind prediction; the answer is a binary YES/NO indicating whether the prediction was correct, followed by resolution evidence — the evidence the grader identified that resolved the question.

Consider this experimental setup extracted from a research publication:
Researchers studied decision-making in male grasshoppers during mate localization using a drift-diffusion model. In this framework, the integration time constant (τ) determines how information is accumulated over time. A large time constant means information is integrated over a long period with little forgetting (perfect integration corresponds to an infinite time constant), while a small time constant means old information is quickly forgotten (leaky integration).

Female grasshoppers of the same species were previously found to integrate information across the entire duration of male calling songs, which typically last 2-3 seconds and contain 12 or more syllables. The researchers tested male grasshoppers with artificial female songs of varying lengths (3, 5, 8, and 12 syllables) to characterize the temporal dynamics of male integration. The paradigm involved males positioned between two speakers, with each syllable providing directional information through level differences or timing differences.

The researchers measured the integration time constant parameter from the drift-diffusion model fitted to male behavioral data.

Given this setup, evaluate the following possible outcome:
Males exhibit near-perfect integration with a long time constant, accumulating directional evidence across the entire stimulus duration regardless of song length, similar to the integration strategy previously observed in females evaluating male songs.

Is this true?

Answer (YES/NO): NO